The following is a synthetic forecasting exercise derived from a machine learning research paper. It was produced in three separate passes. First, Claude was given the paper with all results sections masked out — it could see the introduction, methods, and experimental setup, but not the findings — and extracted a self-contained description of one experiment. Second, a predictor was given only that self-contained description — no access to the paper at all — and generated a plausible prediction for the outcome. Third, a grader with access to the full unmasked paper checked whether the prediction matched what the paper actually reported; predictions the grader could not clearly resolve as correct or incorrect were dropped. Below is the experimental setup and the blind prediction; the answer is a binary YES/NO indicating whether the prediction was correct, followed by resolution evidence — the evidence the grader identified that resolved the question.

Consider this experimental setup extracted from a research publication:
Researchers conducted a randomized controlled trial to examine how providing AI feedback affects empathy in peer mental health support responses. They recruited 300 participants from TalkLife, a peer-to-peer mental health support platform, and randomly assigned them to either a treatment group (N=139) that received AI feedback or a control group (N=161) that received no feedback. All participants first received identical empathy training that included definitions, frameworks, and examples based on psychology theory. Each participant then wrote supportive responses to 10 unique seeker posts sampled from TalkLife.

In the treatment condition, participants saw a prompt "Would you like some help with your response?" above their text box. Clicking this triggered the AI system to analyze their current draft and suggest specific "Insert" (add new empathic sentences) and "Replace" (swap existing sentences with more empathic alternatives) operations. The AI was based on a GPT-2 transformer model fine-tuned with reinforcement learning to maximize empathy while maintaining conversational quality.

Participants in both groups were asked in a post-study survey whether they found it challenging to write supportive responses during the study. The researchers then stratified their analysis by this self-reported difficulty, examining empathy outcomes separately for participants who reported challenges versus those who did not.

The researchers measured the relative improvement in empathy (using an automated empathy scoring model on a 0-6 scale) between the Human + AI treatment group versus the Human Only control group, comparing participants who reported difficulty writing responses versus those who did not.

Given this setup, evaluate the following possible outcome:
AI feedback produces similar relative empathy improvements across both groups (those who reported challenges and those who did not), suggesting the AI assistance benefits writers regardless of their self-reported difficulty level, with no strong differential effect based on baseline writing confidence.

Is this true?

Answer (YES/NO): NO